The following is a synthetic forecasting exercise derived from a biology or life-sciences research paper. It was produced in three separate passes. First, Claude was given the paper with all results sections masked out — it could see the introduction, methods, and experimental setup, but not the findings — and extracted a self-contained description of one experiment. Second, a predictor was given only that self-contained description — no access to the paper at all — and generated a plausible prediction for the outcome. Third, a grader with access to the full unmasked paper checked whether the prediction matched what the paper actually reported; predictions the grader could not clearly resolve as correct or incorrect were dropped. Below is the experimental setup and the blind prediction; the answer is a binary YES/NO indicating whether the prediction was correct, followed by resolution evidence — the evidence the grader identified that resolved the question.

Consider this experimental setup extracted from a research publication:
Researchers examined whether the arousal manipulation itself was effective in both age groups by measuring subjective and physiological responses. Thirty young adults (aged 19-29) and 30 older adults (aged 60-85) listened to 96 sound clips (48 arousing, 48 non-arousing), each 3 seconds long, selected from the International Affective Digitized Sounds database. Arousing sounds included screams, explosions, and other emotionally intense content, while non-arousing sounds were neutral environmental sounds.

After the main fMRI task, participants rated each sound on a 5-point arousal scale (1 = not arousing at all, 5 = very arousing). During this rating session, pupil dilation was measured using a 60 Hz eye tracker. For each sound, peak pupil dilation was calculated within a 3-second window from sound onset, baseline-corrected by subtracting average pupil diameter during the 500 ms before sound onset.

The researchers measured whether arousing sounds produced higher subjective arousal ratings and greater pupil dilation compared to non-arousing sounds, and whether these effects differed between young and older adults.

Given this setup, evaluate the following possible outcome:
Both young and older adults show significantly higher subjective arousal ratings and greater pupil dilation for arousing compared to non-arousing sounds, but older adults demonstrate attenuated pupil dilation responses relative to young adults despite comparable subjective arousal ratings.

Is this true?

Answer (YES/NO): NO